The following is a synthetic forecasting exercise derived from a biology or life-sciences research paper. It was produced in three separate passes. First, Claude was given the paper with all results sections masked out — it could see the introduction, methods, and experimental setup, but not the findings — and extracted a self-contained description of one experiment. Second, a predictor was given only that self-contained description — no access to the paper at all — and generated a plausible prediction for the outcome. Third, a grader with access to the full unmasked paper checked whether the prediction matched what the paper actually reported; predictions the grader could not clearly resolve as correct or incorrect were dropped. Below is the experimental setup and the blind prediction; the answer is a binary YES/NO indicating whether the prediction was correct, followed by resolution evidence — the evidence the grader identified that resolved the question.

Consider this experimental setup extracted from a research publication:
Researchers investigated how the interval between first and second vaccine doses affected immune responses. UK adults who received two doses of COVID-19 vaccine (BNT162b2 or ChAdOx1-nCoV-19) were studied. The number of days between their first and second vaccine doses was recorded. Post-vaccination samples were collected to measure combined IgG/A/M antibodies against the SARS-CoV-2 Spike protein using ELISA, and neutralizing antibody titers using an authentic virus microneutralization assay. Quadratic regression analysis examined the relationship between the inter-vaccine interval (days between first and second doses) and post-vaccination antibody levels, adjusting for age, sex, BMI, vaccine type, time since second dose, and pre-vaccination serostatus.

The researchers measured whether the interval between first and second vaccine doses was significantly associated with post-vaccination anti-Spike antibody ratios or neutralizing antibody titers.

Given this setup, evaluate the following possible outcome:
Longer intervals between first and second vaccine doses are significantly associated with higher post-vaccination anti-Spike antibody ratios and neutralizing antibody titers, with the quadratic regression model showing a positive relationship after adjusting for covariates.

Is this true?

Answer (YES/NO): NO